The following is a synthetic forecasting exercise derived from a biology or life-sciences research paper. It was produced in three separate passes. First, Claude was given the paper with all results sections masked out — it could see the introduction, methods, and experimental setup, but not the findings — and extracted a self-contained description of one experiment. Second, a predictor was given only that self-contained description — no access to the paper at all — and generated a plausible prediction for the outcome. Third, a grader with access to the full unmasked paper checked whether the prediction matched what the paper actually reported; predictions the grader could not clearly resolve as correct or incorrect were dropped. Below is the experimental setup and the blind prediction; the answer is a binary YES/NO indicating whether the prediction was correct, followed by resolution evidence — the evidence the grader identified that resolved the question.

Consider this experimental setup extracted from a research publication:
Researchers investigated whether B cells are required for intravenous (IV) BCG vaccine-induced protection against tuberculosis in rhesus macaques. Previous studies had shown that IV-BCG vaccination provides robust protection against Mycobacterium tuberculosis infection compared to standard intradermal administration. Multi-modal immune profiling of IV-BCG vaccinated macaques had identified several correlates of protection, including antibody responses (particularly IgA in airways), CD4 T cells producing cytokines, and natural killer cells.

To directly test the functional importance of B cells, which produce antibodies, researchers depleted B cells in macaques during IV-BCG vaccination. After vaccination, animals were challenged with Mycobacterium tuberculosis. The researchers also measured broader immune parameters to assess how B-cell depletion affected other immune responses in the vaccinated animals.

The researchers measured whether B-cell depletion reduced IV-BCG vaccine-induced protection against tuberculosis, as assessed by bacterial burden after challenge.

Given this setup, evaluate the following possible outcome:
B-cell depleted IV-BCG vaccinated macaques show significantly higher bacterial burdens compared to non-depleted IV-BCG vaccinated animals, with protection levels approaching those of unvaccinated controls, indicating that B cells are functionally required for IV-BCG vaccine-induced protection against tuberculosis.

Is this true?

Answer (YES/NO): NO